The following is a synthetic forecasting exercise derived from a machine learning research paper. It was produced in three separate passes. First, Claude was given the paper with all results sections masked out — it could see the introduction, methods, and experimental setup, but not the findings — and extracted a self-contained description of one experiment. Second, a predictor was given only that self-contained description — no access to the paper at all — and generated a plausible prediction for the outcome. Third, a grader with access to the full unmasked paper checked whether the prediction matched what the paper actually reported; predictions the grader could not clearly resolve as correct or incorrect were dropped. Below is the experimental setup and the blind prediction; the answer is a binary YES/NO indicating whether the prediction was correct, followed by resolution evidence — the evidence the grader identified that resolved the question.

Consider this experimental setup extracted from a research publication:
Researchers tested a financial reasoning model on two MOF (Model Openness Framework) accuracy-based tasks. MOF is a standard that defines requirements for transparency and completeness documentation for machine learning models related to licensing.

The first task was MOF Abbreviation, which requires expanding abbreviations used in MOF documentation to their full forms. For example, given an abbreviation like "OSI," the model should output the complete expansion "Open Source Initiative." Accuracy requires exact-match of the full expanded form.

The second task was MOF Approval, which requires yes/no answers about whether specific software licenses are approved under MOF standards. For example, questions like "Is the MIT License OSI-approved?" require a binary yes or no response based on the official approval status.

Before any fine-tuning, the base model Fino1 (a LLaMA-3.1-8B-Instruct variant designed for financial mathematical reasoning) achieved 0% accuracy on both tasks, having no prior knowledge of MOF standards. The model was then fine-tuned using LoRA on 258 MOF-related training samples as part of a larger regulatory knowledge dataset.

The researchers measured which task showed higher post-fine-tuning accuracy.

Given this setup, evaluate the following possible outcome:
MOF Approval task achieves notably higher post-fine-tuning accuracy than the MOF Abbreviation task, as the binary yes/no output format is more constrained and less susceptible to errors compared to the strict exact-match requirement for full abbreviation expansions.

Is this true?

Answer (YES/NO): YES